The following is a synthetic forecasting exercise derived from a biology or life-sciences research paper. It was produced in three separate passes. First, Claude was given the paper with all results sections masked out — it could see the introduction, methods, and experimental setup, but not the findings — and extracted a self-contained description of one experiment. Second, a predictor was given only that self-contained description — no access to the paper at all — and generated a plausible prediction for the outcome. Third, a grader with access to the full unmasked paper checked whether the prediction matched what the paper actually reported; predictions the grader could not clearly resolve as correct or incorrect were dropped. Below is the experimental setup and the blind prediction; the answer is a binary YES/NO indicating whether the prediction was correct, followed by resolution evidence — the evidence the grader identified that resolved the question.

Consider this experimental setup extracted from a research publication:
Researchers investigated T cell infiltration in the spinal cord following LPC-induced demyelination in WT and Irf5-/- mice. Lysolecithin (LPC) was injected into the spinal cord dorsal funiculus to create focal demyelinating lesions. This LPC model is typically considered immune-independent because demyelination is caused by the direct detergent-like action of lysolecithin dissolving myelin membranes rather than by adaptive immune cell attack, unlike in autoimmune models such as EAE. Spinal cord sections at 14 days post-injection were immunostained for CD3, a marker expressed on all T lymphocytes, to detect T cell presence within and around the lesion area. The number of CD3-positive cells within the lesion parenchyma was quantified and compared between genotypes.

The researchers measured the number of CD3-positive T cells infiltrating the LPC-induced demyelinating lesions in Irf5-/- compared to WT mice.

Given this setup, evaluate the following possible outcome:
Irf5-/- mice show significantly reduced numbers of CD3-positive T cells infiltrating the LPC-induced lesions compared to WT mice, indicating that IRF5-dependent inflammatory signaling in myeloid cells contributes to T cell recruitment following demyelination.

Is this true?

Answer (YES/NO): NO